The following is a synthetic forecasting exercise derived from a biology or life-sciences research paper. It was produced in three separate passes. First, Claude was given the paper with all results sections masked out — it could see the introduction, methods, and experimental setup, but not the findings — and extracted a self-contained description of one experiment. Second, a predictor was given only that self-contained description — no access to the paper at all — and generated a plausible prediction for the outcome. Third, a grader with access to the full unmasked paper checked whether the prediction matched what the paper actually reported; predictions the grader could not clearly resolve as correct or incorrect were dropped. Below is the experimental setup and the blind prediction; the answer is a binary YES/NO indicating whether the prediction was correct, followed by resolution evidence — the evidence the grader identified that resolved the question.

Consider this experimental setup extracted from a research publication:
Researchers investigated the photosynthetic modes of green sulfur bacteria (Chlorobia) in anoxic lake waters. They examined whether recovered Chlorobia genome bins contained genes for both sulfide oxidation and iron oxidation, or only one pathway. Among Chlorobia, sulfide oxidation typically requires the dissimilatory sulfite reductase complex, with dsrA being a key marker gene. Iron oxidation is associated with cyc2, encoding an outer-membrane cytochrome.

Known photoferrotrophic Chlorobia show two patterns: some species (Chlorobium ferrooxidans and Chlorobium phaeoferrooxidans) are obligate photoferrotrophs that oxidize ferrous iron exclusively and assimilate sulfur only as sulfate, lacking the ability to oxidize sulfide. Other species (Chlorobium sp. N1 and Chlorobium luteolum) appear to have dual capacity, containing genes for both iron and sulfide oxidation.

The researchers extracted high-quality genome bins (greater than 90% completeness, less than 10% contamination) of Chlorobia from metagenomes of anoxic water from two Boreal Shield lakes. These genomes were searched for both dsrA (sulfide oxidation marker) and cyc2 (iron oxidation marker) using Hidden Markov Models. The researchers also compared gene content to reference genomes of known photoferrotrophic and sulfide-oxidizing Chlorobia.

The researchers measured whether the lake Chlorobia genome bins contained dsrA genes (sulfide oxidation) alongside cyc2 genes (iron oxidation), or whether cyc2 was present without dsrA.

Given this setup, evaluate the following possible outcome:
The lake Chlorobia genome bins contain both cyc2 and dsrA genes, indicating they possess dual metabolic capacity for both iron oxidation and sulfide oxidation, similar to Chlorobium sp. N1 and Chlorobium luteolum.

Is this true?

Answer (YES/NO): NO